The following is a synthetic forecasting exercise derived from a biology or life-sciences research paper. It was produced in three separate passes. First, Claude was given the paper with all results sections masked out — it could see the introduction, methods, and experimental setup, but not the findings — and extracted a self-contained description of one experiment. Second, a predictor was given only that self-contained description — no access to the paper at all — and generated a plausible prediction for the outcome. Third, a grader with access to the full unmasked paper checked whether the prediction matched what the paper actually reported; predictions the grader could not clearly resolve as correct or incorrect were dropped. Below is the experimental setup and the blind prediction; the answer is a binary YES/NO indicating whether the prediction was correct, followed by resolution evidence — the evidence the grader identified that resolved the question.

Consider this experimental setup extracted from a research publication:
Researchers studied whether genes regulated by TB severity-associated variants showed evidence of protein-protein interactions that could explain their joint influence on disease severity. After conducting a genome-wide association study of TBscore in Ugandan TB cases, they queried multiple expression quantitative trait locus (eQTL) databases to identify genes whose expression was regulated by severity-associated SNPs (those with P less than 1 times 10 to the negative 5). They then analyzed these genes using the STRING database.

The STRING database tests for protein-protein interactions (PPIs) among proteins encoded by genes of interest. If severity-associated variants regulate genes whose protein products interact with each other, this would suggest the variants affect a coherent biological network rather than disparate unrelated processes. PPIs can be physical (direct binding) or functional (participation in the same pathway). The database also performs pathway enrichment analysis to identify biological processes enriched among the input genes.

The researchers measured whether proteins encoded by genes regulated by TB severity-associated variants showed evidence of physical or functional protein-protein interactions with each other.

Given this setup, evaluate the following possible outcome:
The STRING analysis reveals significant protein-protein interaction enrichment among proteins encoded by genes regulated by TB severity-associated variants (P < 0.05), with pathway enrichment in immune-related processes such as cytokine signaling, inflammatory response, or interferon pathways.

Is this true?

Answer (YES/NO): NO